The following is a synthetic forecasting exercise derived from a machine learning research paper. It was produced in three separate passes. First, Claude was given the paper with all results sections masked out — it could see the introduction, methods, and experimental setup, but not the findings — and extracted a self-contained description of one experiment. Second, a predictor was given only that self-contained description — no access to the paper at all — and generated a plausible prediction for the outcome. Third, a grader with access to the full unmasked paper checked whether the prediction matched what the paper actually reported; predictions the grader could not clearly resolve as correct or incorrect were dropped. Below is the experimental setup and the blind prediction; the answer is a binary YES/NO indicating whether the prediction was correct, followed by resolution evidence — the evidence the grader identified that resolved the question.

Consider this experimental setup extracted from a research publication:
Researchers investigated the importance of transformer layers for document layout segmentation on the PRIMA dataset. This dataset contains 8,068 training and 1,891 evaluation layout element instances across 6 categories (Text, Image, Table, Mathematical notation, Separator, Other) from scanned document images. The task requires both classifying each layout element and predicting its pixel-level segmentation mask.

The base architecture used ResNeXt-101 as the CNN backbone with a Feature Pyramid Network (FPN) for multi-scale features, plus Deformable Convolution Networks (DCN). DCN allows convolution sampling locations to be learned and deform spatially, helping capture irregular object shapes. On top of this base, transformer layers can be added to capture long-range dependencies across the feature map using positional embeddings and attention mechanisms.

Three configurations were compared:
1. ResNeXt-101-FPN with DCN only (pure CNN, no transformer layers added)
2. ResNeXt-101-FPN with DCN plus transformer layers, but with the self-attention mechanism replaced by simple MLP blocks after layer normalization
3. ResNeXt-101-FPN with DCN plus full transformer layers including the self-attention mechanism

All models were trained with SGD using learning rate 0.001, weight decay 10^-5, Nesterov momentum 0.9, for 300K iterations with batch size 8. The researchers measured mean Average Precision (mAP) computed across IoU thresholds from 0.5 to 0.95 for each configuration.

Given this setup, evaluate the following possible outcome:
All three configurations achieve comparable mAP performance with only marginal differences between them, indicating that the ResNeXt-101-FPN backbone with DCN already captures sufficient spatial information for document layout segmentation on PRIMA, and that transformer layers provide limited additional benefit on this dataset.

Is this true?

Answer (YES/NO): NO